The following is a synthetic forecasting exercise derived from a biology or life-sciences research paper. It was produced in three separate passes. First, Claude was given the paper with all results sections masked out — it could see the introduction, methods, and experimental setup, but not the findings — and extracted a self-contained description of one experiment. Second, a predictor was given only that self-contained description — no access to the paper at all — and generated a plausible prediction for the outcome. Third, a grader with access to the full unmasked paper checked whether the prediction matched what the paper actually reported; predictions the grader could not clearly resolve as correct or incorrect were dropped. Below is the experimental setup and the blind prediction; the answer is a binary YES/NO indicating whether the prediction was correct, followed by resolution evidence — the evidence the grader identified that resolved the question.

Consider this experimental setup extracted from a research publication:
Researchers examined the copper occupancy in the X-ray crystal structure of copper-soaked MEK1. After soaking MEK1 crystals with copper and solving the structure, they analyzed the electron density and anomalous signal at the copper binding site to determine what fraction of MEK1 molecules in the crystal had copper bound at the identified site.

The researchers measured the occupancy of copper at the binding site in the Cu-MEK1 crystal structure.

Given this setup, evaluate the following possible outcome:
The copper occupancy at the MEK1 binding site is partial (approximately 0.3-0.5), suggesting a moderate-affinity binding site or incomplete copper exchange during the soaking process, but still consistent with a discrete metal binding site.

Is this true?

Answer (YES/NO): NO